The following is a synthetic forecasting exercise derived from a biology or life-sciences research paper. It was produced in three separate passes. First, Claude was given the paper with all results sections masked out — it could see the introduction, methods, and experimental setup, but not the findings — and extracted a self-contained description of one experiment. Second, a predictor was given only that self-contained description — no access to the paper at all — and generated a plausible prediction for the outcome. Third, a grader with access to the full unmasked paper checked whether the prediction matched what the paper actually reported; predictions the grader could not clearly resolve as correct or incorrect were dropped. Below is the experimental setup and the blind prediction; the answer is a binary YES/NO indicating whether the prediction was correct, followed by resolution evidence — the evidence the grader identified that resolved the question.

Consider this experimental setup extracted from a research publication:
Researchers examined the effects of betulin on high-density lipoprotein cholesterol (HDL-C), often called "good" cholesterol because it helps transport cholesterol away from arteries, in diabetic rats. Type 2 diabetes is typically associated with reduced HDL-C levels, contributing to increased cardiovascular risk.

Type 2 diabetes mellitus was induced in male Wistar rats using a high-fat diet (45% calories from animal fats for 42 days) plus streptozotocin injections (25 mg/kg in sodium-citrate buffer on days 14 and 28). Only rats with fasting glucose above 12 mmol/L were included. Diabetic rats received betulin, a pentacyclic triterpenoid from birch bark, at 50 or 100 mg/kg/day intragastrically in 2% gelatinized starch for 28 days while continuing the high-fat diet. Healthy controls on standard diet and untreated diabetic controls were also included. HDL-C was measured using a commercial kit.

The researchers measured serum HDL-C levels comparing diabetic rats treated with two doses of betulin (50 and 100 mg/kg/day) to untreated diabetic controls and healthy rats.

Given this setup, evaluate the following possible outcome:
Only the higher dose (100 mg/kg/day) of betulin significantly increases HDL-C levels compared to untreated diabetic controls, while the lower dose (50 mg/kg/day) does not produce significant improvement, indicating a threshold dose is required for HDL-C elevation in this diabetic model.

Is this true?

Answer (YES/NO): NO